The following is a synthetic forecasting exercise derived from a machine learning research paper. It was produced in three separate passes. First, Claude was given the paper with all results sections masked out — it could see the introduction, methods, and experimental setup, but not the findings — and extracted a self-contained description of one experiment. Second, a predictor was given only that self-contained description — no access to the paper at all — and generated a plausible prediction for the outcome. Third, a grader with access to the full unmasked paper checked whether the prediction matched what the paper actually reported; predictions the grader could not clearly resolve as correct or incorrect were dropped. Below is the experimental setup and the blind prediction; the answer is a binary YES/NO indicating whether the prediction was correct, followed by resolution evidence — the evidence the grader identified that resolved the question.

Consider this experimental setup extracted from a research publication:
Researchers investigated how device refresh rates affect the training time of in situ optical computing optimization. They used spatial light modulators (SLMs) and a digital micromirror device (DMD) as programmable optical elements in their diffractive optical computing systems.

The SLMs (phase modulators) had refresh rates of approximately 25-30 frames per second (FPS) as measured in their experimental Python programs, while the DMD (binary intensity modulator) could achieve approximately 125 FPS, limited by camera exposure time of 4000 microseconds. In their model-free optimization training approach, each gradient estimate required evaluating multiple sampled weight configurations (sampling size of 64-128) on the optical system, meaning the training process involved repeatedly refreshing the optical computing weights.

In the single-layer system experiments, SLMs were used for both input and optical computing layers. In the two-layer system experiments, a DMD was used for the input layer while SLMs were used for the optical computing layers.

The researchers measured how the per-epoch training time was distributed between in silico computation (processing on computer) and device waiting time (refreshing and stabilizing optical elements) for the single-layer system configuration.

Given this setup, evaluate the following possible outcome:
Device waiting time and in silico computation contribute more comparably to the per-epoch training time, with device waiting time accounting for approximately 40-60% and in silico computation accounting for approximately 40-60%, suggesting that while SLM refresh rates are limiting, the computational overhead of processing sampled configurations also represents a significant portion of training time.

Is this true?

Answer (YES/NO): NO